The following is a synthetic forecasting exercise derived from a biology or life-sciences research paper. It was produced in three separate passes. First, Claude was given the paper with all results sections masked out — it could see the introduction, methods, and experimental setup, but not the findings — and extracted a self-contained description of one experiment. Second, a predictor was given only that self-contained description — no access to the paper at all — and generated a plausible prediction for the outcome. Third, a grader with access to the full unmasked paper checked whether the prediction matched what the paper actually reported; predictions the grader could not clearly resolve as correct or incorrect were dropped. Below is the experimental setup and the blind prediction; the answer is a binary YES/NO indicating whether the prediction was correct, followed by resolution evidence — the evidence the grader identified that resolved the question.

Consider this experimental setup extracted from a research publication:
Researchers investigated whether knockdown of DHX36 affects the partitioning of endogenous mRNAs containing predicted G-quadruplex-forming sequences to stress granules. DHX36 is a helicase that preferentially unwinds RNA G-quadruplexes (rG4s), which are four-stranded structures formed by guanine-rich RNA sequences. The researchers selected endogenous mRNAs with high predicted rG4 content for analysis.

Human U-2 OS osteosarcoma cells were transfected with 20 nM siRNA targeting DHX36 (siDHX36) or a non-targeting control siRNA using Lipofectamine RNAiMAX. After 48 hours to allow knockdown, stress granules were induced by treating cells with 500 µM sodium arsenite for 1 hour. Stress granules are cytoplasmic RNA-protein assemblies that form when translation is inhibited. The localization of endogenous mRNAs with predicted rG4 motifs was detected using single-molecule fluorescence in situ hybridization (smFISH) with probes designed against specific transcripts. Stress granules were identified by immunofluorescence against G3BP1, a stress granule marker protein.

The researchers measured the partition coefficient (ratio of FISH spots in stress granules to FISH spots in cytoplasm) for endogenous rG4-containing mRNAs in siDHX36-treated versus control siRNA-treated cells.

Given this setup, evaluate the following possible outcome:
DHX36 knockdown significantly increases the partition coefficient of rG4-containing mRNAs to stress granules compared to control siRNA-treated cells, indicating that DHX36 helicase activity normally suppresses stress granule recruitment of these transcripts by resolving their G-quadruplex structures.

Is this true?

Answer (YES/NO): NO